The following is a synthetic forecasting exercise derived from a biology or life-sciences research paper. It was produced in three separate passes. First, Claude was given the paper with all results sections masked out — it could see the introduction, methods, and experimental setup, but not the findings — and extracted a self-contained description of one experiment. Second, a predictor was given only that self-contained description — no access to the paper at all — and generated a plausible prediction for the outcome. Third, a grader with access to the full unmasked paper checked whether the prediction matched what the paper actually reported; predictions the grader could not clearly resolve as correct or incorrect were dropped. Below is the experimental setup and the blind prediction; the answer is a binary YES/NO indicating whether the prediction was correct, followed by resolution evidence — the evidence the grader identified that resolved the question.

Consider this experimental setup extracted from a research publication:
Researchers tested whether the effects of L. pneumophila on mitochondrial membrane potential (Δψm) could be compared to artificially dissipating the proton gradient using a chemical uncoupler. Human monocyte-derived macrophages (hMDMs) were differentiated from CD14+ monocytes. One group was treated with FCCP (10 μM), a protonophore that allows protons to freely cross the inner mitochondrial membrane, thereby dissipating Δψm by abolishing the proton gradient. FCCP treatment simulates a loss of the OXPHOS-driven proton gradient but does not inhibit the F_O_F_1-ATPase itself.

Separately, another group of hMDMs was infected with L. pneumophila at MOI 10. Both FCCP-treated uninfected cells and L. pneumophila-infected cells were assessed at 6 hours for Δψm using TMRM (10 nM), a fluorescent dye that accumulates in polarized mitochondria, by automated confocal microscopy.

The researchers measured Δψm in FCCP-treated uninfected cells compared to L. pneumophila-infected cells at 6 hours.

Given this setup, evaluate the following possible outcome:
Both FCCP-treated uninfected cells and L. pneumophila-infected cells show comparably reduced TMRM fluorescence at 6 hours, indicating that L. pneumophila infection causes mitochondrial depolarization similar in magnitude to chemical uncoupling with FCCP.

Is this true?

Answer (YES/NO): NO